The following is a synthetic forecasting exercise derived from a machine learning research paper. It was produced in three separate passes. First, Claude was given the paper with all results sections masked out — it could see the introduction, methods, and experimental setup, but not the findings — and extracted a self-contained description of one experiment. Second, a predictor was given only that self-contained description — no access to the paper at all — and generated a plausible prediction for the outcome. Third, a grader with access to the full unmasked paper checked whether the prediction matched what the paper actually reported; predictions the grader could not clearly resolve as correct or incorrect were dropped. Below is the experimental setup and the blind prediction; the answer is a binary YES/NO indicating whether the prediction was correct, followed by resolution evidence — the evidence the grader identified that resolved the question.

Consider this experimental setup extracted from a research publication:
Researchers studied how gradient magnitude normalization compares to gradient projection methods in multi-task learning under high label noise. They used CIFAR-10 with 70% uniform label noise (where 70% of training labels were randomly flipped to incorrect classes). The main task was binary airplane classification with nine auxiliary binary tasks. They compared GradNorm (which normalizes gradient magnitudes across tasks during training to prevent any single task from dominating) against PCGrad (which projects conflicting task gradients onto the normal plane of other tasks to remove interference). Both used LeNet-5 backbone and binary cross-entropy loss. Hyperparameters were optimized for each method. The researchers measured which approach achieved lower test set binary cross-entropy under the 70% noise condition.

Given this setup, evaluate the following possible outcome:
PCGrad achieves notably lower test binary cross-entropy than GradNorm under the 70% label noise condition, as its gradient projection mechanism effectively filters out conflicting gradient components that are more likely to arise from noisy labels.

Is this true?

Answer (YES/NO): YES